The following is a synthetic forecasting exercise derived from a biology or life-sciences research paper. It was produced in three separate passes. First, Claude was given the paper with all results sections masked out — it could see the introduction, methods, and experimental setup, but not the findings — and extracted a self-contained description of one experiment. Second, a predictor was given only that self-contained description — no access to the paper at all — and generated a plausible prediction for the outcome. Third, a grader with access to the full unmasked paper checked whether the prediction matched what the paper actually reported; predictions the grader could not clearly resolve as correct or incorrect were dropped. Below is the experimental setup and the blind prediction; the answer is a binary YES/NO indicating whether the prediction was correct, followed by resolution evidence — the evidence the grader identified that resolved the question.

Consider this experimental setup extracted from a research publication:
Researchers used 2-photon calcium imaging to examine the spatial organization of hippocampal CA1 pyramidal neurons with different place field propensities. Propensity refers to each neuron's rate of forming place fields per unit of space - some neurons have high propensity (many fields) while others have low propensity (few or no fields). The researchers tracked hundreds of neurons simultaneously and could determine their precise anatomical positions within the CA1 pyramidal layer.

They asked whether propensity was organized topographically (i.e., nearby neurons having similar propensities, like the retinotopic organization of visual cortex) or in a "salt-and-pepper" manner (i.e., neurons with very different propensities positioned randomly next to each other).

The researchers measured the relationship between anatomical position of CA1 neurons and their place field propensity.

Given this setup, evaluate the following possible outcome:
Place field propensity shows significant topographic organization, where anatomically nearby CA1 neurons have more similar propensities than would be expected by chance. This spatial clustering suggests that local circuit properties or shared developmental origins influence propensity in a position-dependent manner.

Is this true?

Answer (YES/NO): NO